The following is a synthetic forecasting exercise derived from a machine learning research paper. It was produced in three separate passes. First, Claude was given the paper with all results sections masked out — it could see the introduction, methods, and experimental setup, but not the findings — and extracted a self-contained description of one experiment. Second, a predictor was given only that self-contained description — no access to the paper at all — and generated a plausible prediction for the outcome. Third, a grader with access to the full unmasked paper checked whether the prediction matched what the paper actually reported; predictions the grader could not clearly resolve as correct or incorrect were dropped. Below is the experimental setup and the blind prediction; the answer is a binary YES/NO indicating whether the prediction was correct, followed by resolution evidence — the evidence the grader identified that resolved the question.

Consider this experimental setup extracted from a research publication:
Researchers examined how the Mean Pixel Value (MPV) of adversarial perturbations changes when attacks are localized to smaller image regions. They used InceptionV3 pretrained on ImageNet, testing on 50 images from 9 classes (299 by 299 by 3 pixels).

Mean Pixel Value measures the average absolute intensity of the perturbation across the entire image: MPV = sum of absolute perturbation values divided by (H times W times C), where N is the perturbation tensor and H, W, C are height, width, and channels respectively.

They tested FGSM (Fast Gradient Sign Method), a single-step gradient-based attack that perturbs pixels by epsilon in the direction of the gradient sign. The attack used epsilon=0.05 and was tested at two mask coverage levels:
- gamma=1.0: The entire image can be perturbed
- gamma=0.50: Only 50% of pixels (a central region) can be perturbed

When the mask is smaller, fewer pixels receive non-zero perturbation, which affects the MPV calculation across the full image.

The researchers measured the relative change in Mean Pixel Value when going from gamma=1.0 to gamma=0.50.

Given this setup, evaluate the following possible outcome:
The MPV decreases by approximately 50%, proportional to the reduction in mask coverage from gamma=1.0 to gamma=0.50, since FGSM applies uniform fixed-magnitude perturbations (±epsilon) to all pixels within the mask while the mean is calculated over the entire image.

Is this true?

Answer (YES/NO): NO